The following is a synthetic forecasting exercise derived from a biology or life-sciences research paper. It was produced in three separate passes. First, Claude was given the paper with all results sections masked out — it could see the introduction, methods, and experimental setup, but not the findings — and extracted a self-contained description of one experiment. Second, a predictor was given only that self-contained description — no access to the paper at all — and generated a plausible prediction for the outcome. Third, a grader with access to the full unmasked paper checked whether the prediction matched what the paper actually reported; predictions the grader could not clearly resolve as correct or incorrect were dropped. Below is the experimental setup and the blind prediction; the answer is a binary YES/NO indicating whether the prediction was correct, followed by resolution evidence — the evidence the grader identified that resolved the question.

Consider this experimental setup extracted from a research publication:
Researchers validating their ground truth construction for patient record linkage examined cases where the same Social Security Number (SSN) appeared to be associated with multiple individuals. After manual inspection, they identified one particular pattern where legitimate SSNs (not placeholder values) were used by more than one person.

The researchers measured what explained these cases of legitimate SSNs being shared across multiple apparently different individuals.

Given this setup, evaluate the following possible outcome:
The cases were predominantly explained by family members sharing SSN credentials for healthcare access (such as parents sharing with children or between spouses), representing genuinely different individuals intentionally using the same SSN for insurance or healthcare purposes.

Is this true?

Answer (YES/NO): NO